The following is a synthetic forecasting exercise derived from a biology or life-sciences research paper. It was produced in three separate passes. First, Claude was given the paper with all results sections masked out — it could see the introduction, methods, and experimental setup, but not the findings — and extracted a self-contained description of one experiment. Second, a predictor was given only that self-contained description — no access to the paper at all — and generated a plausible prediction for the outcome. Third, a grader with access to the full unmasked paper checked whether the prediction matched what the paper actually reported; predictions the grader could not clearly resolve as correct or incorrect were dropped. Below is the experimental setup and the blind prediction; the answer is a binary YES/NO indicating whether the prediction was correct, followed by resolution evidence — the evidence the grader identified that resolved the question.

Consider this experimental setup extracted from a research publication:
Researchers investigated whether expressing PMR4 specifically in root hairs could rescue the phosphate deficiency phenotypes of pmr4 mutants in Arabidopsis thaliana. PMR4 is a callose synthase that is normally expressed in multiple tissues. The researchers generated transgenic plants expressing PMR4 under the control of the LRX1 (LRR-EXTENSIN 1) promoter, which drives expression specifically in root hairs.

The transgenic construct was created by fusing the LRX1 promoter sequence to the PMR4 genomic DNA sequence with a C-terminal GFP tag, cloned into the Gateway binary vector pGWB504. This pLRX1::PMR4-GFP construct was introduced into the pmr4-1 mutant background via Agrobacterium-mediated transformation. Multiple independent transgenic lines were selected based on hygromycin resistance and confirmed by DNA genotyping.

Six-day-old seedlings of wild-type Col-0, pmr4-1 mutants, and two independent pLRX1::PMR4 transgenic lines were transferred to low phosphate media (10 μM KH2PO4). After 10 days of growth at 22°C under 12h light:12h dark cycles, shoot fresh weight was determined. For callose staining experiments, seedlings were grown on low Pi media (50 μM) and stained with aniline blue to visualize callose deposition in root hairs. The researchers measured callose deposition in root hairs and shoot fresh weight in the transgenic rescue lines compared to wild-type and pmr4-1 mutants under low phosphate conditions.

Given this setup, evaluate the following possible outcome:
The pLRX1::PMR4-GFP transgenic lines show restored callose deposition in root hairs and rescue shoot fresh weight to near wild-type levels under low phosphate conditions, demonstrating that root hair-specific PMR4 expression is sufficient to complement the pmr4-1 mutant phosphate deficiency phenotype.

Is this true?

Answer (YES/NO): NO